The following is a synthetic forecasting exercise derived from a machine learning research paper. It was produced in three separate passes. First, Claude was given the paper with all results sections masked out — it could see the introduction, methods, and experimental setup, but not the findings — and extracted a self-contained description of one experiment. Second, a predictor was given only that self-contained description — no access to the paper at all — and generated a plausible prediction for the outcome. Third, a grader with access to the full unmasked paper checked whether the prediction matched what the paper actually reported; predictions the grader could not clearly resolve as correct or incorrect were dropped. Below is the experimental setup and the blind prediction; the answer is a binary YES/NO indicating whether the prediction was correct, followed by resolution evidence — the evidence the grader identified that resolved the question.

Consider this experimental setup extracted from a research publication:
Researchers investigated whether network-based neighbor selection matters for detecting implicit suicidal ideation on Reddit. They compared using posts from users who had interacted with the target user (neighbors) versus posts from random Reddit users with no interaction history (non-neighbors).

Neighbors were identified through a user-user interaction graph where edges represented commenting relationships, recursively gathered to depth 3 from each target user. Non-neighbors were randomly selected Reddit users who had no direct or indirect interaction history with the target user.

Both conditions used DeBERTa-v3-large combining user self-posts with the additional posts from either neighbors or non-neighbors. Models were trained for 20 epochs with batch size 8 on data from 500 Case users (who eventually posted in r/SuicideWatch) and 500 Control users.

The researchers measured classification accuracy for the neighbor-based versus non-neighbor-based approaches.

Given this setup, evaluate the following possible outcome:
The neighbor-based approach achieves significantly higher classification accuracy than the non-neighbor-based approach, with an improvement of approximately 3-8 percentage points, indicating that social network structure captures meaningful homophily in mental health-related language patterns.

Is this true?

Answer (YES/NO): NO